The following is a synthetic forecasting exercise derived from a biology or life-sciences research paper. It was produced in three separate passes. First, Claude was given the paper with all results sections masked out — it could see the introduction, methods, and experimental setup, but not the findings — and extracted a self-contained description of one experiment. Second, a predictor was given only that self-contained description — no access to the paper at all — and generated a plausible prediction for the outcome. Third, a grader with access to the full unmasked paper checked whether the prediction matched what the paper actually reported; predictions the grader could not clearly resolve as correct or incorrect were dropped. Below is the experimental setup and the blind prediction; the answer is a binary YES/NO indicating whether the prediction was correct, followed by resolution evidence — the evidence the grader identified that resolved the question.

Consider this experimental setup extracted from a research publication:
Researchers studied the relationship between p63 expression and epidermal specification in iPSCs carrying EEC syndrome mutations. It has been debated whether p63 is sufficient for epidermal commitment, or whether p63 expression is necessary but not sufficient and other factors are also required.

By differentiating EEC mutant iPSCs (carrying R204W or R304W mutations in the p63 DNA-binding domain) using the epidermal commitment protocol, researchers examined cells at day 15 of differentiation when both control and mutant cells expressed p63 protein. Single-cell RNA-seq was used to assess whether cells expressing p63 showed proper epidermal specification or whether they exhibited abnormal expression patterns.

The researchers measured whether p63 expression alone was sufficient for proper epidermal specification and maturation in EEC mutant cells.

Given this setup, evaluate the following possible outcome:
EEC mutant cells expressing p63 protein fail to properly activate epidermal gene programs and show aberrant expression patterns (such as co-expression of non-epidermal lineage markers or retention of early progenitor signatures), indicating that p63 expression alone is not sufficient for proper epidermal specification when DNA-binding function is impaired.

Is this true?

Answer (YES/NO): YES